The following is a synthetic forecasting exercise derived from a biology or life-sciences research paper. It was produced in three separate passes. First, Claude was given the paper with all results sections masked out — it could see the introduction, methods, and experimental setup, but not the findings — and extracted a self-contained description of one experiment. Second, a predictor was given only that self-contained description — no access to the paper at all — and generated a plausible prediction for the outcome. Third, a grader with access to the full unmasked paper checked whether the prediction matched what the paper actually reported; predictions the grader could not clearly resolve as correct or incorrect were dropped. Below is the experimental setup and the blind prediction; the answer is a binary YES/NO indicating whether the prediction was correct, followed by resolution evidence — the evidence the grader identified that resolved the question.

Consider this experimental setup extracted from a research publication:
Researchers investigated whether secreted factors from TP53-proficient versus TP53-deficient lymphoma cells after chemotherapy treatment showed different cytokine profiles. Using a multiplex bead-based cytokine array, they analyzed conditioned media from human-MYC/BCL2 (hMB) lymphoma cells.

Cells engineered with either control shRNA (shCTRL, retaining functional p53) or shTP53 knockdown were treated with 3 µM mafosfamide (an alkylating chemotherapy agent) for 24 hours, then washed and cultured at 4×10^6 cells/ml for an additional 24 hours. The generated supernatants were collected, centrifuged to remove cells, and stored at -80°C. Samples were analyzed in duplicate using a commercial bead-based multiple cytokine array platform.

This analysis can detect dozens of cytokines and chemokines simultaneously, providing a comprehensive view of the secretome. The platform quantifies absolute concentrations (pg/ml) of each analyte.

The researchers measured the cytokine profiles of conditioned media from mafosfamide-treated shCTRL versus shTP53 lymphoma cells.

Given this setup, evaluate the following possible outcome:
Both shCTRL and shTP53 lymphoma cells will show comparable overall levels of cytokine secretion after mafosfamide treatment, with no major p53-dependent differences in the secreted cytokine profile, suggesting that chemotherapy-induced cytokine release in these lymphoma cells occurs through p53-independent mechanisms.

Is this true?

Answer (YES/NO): YES